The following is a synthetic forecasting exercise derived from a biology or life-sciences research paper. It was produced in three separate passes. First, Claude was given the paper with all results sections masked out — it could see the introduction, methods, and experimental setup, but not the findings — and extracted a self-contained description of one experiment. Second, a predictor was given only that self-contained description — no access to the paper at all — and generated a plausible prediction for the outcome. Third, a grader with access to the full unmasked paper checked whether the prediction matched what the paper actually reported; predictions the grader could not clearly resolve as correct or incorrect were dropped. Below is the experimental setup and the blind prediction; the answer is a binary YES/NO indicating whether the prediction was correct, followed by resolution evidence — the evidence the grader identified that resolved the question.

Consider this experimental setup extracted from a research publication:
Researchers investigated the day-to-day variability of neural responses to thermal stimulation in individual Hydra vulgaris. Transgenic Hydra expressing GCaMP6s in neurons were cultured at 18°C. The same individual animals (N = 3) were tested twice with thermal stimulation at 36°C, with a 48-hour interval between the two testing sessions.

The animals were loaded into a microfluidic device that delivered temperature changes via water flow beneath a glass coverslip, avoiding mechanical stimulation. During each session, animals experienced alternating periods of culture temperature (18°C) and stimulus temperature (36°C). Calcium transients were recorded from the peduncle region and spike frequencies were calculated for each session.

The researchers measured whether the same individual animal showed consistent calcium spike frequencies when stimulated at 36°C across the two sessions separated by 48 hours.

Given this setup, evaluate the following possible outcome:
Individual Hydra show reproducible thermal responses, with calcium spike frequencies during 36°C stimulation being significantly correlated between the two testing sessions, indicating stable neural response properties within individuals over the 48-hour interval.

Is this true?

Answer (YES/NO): NO